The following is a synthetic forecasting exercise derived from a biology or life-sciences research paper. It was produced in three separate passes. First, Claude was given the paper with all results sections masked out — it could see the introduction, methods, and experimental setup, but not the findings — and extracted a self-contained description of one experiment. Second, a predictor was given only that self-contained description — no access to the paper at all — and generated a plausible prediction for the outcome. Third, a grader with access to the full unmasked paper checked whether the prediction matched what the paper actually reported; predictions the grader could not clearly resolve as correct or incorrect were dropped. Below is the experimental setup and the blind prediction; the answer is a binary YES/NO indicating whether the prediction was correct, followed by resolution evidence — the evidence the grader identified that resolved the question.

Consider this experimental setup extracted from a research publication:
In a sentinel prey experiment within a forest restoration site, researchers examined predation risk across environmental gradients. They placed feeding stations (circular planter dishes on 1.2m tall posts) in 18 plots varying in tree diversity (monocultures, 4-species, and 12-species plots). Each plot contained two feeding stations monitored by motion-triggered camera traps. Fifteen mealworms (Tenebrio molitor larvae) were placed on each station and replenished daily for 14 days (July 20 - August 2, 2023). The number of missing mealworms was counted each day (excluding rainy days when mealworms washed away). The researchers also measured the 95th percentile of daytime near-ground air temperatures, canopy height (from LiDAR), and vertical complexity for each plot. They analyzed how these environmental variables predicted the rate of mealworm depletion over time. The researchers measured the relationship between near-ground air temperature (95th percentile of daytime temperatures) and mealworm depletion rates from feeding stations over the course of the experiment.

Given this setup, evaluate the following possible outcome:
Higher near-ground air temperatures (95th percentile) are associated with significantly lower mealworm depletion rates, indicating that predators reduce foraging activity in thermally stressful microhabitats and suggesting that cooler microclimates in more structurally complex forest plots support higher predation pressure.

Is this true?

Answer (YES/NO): NO